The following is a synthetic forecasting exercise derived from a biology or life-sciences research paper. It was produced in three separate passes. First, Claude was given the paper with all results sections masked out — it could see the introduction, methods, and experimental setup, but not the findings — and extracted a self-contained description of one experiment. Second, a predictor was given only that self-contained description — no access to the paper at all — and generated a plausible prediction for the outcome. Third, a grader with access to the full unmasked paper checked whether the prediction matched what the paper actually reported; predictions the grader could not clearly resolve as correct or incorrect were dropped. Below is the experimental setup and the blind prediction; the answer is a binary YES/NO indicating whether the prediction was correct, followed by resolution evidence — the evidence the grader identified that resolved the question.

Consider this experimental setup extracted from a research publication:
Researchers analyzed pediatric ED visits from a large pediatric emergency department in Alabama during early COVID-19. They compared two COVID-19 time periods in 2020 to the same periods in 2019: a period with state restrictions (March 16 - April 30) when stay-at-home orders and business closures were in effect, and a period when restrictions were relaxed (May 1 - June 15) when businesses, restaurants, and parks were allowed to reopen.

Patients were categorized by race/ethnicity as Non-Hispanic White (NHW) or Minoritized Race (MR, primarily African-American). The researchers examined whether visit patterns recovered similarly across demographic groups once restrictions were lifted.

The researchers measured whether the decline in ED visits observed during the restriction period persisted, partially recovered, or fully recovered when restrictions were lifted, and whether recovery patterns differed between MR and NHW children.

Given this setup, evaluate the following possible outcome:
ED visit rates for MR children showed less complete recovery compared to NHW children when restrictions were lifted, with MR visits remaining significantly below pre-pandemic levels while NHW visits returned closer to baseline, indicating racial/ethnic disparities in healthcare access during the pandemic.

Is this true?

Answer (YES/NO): YES